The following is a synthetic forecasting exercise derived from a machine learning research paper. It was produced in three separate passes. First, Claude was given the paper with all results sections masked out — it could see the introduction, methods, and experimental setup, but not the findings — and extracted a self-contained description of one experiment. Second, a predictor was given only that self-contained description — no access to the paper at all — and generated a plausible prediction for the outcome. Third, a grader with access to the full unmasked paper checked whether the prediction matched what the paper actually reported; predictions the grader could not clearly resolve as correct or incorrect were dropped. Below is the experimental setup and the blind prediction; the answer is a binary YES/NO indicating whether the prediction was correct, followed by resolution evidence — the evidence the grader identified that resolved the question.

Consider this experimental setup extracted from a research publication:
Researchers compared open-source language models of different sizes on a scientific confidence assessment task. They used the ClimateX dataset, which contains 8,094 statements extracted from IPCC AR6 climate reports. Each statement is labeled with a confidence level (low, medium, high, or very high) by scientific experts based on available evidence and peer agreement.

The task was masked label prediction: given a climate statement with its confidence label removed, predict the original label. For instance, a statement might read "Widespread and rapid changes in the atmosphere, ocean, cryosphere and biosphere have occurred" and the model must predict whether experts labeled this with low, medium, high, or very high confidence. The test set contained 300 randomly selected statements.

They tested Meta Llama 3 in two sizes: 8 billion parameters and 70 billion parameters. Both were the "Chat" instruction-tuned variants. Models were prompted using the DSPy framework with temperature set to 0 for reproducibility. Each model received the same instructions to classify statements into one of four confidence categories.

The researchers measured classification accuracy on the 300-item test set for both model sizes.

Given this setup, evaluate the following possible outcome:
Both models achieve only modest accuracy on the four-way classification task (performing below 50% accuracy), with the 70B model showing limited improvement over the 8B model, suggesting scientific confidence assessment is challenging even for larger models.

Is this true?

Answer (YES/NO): NO